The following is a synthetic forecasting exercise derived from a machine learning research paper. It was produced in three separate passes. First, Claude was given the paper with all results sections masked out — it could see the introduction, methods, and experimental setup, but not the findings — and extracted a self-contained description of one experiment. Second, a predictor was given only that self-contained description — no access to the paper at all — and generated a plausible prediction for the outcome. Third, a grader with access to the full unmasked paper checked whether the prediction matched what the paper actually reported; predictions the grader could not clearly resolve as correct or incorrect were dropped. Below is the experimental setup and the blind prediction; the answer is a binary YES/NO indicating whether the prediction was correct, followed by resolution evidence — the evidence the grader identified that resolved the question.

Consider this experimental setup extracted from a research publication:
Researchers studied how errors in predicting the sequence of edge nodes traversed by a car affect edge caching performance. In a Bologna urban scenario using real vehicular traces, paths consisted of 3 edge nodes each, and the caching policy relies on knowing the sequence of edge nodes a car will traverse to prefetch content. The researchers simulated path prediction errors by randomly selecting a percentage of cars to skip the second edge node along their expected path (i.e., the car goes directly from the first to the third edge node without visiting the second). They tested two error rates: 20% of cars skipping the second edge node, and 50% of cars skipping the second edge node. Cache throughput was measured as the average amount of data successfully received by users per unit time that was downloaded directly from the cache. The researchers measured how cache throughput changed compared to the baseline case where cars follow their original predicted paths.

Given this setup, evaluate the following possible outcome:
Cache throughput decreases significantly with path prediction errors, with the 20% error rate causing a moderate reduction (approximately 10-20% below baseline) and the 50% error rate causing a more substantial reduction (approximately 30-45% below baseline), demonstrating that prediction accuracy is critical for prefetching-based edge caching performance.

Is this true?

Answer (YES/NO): NO